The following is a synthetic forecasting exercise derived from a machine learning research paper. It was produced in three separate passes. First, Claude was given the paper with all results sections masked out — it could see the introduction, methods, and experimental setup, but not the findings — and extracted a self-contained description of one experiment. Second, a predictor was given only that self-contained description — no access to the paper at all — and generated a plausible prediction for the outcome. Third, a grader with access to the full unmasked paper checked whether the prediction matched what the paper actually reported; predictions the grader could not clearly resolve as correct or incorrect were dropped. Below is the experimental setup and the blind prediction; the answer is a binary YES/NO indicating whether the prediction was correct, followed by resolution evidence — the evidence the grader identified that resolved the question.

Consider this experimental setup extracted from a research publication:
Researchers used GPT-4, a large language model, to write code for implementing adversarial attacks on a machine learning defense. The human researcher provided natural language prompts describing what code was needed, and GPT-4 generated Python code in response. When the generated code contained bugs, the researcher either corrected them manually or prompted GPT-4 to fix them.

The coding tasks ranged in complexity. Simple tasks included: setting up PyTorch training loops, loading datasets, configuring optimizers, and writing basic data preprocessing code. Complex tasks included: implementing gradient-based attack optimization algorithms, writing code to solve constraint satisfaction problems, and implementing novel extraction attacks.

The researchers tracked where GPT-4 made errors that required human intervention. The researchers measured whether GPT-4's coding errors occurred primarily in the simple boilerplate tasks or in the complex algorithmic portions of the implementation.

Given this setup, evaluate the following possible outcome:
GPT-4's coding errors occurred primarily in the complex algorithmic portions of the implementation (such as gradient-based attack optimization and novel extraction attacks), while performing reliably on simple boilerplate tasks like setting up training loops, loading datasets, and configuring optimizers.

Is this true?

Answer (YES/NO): YES